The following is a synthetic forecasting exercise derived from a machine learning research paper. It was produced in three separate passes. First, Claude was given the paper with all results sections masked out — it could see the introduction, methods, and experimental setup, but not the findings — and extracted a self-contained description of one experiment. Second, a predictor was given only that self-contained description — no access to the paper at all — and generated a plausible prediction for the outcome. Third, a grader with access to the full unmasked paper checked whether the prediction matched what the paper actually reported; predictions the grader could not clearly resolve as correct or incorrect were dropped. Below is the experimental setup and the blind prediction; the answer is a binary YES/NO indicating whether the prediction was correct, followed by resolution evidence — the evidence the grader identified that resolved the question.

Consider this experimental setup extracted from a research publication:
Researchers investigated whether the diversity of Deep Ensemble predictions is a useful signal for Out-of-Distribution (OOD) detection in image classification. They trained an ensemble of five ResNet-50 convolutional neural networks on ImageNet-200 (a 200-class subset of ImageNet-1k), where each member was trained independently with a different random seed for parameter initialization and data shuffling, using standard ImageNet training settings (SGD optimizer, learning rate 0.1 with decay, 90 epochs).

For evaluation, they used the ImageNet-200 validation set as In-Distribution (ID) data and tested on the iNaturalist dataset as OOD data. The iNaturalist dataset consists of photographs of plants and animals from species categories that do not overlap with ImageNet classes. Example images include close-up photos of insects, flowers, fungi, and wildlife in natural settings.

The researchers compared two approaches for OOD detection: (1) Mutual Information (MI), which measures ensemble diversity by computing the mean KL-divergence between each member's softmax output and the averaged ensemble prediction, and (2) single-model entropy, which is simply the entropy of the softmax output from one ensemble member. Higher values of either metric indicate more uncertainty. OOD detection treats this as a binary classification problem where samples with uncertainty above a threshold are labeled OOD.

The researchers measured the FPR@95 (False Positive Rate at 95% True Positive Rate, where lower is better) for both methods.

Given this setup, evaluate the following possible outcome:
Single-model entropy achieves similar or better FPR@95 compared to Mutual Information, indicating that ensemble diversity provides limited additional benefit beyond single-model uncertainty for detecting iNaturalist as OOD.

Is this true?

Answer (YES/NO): YES